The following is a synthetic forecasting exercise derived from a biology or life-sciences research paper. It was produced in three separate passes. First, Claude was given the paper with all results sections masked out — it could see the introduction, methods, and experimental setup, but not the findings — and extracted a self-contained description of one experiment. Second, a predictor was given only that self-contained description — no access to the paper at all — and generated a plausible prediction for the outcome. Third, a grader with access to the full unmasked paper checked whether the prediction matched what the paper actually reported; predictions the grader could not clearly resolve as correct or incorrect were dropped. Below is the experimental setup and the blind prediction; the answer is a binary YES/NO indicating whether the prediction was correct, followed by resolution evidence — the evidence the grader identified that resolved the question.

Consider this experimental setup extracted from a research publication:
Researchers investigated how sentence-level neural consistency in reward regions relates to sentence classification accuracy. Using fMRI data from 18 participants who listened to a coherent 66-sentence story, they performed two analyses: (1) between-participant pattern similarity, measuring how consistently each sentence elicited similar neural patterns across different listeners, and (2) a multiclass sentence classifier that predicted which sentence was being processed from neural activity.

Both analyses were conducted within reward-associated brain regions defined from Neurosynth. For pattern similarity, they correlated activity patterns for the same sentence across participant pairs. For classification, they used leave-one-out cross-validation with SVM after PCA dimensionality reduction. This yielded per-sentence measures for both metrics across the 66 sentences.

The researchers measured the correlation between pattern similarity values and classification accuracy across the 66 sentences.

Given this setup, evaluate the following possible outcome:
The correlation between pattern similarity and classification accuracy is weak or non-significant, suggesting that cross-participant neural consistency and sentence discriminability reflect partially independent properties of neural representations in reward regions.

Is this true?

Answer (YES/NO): NO